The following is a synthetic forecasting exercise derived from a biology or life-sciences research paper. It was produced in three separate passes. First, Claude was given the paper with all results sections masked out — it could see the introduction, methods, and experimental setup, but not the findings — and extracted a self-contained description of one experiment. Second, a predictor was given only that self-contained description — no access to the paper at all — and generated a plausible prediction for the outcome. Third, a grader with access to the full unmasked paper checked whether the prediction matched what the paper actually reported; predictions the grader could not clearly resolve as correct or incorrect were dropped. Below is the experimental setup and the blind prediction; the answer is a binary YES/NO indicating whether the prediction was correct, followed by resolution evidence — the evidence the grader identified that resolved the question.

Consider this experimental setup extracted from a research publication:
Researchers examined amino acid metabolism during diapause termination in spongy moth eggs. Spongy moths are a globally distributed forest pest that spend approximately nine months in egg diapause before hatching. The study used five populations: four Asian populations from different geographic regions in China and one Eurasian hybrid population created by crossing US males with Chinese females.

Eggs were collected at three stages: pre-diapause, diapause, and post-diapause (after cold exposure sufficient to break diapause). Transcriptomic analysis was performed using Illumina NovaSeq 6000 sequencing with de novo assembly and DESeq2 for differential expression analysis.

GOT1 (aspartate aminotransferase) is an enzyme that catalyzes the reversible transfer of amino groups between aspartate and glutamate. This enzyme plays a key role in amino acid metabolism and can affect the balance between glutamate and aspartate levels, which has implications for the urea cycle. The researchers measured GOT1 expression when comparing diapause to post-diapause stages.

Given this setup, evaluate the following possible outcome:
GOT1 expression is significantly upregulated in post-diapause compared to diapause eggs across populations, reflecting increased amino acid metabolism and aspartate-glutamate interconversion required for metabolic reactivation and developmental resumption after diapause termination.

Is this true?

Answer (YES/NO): YES